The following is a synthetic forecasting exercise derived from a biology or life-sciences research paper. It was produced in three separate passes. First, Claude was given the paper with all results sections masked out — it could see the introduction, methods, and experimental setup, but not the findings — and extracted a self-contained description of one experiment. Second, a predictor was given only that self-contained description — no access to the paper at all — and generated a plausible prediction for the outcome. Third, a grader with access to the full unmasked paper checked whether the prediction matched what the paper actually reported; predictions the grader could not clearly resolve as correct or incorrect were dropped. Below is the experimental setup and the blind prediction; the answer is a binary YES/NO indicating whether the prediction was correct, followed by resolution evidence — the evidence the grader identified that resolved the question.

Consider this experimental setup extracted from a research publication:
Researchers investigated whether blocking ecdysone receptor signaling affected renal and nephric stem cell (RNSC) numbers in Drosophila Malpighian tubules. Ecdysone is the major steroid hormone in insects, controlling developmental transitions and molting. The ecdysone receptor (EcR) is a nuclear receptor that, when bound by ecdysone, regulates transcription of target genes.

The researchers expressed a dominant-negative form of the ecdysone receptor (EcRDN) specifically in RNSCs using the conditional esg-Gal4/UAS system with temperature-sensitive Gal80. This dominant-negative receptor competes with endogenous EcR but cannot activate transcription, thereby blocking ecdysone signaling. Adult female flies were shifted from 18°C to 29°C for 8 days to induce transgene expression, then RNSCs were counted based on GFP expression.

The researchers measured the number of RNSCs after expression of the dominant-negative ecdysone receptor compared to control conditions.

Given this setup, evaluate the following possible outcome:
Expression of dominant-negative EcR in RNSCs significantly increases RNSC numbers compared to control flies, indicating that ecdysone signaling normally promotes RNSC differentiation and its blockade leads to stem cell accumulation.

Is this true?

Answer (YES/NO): NO